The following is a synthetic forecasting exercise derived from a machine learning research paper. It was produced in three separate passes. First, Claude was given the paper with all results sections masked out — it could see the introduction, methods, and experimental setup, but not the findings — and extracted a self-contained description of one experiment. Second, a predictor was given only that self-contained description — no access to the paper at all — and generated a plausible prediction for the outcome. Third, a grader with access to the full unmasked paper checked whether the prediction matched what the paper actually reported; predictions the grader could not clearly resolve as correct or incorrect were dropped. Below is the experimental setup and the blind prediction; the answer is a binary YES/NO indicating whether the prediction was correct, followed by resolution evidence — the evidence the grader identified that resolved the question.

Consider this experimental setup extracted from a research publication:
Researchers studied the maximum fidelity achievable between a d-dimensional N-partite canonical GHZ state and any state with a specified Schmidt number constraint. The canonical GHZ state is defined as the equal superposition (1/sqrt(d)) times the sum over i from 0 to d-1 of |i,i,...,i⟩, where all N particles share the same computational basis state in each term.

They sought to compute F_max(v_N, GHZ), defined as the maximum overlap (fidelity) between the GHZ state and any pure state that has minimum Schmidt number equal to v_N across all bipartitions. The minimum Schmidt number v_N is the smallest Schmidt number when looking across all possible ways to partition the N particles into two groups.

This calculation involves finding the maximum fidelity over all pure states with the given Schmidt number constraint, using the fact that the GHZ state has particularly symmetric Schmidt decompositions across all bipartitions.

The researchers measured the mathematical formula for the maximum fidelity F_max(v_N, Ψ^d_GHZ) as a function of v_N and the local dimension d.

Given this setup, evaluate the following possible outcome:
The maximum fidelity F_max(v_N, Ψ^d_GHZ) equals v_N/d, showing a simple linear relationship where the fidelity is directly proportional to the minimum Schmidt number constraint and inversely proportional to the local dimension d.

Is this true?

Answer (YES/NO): YES